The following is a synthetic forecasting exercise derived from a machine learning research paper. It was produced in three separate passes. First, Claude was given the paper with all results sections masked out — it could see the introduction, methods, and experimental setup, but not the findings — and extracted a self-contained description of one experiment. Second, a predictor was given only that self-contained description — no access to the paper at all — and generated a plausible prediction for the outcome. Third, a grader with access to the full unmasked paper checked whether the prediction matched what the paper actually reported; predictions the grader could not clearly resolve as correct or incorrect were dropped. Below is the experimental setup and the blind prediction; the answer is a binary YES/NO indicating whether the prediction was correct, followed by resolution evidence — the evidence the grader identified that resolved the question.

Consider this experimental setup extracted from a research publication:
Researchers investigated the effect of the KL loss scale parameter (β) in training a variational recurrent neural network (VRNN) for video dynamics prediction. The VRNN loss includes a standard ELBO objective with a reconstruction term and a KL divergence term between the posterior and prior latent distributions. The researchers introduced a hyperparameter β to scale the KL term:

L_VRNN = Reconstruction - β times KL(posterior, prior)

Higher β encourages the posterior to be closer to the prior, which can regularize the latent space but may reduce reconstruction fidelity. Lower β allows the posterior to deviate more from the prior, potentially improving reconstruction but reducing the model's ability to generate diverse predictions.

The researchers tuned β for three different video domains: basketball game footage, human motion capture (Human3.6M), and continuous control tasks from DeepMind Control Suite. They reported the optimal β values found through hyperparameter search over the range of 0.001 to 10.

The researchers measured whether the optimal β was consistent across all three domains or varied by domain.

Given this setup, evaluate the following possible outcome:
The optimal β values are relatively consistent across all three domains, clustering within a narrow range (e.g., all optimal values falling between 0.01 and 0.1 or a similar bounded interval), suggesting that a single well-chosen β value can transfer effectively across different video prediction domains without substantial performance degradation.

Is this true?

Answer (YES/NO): NO